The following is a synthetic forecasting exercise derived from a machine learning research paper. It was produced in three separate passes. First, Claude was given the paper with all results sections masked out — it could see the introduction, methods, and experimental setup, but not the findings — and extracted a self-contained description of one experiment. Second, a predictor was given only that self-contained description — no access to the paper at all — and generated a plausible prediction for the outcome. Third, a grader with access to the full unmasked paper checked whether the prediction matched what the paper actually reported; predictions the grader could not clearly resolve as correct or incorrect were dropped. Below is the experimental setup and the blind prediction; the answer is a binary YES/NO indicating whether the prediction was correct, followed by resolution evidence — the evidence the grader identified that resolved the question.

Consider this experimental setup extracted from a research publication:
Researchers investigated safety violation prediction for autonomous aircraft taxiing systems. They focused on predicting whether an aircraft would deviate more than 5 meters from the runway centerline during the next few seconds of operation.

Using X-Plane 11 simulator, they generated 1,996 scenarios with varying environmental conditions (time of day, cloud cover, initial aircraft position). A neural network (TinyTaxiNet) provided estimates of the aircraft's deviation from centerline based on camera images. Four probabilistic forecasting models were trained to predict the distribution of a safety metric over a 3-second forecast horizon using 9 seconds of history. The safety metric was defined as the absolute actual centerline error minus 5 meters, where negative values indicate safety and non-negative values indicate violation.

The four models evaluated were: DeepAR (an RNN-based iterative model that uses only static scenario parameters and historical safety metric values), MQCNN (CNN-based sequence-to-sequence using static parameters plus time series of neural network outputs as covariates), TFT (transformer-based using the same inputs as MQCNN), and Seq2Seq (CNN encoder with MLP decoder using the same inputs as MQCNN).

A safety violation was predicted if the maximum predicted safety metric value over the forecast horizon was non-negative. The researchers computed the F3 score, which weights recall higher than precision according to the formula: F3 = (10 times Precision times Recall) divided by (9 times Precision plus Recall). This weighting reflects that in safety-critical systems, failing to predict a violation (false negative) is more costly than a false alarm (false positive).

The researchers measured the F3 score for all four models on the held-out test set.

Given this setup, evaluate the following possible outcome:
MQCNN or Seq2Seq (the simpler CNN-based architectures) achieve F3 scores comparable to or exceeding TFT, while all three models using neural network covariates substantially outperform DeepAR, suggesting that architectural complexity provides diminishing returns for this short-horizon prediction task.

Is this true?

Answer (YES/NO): NO